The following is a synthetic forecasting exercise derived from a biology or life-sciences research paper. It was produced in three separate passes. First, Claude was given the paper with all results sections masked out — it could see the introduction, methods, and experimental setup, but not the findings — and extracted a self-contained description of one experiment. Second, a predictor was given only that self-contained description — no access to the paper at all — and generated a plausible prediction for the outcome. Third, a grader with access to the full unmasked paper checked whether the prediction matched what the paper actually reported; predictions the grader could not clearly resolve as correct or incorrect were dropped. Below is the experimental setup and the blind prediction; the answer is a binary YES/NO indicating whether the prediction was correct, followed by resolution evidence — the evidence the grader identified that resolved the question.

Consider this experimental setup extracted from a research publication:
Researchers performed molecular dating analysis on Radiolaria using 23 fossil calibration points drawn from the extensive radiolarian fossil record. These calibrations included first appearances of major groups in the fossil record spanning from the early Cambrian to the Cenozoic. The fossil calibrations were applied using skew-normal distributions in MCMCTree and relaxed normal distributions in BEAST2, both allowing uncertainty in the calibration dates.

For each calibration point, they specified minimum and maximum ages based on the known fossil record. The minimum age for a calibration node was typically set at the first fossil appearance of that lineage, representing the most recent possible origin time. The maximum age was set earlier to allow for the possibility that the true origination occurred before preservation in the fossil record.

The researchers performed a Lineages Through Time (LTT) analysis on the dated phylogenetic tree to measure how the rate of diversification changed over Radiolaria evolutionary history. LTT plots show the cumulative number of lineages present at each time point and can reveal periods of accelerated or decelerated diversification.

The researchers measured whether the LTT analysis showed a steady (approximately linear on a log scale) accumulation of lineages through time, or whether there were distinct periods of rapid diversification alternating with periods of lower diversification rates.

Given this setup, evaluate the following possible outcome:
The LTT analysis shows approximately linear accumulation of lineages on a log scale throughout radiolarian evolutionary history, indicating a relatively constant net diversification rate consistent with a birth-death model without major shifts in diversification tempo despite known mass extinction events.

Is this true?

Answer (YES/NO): NO